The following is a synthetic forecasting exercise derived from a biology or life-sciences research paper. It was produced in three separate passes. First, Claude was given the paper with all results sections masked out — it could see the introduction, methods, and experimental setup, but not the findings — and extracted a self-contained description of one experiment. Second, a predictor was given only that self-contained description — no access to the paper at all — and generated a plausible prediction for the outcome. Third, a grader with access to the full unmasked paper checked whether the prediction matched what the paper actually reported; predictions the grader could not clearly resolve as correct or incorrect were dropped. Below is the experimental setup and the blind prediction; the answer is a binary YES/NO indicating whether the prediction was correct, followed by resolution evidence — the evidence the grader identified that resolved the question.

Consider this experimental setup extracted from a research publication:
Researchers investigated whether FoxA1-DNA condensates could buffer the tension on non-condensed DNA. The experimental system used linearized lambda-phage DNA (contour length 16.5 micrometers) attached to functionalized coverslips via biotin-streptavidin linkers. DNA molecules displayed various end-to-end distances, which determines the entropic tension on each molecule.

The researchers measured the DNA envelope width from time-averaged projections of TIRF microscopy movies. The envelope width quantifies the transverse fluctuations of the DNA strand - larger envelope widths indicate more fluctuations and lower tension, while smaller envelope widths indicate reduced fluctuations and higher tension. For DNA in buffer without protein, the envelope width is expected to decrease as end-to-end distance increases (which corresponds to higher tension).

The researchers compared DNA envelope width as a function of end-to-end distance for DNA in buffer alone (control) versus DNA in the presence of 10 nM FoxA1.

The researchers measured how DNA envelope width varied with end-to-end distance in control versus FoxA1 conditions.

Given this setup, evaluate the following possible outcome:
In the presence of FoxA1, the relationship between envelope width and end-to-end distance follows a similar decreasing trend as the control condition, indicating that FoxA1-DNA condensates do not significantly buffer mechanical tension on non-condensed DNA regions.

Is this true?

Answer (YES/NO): NO